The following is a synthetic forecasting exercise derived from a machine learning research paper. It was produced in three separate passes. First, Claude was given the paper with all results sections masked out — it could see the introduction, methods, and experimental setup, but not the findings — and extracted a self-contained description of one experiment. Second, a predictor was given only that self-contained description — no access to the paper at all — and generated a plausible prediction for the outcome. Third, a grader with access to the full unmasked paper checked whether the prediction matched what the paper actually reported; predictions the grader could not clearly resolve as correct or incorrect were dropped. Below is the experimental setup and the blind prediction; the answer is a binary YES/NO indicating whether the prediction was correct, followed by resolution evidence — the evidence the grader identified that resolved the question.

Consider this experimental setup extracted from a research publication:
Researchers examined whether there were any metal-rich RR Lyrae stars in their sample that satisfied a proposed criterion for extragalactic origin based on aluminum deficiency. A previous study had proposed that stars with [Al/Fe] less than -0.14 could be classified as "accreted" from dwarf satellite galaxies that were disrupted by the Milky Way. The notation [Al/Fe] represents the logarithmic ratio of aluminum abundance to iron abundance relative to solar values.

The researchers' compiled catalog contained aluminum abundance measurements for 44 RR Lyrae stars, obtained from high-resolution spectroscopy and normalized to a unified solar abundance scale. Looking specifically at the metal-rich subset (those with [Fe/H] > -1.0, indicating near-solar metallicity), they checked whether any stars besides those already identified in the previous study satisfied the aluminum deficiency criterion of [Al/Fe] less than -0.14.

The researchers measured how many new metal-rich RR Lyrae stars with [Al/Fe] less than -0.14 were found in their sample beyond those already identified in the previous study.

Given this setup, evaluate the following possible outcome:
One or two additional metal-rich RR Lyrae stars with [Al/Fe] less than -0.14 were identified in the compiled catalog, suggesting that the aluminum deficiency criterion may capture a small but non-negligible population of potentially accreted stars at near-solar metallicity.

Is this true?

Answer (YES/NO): NO